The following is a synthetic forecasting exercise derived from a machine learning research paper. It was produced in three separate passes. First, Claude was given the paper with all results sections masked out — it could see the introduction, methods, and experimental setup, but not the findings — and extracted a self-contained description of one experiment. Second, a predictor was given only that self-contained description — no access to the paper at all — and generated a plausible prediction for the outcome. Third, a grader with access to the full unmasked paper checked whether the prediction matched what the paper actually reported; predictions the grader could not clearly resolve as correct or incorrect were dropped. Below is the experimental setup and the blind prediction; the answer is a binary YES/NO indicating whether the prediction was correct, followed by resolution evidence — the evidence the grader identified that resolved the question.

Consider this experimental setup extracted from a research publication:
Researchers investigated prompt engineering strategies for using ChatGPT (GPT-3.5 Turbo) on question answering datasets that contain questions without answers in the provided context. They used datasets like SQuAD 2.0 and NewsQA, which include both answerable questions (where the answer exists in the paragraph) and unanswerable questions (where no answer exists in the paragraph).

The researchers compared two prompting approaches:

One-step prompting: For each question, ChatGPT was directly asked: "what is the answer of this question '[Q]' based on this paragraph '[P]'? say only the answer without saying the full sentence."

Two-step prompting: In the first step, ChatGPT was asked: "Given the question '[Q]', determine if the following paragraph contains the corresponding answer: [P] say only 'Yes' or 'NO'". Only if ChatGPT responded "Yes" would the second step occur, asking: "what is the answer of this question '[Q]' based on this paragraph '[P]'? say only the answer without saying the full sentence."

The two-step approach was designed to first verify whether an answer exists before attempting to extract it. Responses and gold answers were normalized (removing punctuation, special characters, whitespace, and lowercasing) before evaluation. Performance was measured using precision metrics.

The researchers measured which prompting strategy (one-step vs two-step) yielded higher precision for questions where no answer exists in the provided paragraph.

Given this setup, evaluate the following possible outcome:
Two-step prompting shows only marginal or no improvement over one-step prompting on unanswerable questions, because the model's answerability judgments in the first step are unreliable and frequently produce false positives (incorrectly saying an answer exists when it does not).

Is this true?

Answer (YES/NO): NO